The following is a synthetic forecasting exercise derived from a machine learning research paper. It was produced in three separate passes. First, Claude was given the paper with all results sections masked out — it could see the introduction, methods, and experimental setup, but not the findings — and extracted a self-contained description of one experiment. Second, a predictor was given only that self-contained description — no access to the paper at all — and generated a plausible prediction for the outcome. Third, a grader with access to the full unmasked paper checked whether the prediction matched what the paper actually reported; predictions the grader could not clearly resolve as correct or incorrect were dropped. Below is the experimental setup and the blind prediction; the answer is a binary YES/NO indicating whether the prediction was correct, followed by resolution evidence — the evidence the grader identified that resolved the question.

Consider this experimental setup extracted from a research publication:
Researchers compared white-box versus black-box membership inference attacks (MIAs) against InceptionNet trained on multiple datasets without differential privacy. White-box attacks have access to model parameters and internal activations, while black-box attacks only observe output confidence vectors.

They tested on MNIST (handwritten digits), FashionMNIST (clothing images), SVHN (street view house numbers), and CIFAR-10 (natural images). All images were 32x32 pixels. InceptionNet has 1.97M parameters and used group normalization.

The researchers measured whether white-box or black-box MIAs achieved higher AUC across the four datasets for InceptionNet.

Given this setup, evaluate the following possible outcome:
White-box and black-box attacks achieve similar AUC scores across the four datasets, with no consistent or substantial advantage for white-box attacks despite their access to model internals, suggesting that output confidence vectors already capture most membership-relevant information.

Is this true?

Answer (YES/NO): YES